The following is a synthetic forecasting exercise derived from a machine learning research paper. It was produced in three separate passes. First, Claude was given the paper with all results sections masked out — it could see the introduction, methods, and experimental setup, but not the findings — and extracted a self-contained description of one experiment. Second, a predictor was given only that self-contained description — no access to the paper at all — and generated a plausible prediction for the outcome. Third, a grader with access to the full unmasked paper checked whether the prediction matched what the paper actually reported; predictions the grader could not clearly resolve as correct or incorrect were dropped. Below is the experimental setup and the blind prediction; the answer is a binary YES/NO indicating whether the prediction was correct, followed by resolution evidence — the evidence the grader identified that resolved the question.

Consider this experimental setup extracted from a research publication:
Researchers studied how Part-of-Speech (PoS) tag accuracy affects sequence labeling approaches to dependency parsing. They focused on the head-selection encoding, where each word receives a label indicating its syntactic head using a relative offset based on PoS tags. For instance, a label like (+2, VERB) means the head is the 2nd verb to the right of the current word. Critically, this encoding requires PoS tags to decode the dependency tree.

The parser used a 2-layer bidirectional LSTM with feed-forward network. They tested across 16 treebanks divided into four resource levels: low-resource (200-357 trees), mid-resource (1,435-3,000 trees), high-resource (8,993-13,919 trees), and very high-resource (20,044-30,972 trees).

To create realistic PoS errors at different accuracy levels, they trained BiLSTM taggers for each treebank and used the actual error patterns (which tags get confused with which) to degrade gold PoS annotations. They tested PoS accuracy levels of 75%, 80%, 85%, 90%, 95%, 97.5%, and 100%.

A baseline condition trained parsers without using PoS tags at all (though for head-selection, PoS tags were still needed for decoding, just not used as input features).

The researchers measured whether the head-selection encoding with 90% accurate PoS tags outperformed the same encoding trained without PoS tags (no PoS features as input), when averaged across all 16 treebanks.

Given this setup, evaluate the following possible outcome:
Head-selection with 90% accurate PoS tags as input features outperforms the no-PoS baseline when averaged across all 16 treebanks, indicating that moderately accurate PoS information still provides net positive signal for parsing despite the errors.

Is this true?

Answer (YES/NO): YES